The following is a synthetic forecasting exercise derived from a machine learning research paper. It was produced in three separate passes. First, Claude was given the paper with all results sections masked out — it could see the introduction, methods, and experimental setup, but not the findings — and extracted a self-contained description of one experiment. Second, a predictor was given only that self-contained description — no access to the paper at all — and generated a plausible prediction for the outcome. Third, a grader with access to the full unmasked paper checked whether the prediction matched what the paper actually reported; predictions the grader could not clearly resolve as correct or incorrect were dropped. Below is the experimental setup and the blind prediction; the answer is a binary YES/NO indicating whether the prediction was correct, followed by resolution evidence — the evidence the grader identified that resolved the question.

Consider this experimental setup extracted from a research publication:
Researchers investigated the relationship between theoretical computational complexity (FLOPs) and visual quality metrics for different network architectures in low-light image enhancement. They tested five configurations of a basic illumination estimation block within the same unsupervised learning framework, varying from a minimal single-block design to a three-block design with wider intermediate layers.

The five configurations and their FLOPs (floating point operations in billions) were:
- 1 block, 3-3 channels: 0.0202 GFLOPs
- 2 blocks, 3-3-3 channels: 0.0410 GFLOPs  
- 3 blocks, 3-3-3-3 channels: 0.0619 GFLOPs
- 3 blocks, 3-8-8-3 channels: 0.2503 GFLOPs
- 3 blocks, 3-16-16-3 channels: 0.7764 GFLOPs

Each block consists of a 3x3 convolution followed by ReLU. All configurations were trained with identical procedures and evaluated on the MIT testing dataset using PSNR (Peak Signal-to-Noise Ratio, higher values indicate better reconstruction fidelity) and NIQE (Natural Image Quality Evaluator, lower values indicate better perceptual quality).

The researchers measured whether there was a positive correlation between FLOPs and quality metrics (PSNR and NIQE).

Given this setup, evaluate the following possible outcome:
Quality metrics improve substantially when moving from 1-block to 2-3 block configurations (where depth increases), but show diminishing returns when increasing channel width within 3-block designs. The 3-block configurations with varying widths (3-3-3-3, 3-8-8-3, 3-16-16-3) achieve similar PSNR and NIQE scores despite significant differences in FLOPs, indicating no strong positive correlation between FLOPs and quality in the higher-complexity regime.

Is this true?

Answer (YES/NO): NO